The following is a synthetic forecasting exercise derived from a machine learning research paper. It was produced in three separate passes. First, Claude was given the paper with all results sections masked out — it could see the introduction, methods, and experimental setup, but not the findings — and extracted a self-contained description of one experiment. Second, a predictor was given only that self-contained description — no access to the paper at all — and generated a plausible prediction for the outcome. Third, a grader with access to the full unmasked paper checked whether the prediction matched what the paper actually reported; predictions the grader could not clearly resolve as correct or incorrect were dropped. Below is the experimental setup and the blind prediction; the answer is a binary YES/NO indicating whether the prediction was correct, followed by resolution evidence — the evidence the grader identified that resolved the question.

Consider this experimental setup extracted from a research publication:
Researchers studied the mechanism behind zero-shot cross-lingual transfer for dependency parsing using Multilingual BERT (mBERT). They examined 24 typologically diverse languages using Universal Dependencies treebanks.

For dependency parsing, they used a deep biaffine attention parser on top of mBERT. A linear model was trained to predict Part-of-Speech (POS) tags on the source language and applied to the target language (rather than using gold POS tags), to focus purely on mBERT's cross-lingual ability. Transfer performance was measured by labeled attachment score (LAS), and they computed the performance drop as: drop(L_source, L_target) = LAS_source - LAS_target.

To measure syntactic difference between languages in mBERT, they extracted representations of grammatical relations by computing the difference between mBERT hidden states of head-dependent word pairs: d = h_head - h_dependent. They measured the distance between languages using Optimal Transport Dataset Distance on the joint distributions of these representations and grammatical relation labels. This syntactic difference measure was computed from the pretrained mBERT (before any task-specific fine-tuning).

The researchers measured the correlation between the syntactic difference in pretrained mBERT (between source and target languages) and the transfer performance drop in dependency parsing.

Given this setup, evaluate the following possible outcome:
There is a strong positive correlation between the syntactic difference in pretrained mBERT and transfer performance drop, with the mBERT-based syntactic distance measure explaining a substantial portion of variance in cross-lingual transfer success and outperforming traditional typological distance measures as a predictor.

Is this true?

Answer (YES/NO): YES